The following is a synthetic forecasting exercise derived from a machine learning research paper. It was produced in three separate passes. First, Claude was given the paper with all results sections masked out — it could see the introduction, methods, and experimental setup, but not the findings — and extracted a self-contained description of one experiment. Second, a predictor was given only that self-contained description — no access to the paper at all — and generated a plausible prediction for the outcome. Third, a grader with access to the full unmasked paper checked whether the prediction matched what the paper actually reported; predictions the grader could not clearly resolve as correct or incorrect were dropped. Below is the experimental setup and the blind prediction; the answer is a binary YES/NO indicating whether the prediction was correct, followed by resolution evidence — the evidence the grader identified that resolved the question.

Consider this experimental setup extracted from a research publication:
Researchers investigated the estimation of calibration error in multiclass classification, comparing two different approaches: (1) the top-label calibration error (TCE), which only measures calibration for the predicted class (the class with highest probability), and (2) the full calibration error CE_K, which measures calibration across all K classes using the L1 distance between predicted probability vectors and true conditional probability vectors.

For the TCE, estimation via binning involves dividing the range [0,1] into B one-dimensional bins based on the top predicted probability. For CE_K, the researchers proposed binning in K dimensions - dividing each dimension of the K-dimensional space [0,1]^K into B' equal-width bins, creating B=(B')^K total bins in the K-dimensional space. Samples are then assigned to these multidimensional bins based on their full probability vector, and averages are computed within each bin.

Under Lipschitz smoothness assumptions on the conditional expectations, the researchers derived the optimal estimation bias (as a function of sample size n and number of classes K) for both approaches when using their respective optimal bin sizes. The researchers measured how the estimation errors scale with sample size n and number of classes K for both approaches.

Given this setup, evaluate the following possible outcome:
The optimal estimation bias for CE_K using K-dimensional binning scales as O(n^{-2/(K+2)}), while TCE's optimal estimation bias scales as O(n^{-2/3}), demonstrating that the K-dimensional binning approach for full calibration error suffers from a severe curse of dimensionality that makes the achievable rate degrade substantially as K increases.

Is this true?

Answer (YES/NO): NO